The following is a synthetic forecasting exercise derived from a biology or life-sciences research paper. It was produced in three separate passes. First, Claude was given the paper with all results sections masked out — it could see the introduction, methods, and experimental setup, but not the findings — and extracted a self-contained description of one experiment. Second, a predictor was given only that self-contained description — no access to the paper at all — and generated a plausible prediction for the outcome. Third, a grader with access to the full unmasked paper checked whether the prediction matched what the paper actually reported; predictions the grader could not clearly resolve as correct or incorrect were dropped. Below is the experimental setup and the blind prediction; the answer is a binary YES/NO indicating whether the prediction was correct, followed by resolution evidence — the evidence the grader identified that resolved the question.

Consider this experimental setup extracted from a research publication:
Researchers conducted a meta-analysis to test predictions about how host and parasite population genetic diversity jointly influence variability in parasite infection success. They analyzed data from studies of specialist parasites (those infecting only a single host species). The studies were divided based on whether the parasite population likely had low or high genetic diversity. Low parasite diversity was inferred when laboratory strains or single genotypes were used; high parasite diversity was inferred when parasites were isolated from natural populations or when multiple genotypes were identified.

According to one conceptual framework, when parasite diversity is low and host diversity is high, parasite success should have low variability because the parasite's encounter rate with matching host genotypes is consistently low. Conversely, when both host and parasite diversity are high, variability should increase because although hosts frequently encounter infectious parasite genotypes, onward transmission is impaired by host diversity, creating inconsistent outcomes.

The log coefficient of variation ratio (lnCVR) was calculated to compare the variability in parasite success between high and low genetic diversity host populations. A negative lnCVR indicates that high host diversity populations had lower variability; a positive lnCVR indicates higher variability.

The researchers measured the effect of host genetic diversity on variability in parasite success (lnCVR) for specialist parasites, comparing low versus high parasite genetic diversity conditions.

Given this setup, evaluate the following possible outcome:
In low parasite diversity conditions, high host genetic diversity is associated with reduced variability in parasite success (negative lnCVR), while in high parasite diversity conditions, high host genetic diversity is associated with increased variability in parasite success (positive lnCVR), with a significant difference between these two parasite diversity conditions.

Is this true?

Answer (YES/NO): YES